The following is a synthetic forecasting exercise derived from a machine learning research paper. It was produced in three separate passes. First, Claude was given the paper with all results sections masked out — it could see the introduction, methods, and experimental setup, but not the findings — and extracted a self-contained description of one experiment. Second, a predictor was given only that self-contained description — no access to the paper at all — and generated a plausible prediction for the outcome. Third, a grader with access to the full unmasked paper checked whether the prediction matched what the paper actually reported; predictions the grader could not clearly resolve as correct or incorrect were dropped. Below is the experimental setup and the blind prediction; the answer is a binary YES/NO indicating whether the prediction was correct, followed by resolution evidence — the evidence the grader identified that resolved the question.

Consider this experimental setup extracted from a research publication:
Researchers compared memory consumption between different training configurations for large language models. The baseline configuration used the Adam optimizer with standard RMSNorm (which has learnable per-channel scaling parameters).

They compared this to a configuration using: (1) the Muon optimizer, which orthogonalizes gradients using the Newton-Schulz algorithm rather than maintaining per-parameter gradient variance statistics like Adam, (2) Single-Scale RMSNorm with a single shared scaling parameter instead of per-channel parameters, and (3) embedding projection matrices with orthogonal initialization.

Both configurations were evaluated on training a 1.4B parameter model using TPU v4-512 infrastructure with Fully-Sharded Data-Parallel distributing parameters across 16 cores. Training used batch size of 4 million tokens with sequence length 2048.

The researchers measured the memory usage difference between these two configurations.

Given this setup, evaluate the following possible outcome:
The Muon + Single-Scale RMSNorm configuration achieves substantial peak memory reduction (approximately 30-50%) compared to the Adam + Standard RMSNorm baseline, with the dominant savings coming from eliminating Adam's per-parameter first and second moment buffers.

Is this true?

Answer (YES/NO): NO